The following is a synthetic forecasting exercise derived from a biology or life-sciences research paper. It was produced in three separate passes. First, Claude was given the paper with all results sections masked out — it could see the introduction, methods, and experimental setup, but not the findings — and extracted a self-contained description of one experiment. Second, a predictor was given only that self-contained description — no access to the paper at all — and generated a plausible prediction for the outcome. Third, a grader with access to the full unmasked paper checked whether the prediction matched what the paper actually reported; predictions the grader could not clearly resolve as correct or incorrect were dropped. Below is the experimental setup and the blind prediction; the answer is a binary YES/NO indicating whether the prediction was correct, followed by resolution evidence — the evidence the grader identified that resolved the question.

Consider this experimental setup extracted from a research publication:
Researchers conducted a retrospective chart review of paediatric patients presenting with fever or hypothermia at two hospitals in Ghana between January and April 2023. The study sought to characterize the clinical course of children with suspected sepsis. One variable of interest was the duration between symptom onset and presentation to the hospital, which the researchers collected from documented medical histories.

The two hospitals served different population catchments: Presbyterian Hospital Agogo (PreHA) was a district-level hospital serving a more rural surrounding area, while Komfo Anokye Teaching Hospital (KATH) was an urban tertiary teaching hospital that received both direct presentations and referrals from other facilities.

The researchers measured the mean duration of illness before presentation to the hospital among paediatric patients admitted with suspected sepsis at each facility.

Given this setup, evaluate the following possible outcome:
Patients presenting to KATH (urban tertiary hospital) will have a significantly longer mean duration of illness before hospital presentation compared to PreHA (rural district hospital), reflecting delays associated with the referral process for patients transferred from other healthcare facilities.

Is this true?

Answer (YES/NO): NO